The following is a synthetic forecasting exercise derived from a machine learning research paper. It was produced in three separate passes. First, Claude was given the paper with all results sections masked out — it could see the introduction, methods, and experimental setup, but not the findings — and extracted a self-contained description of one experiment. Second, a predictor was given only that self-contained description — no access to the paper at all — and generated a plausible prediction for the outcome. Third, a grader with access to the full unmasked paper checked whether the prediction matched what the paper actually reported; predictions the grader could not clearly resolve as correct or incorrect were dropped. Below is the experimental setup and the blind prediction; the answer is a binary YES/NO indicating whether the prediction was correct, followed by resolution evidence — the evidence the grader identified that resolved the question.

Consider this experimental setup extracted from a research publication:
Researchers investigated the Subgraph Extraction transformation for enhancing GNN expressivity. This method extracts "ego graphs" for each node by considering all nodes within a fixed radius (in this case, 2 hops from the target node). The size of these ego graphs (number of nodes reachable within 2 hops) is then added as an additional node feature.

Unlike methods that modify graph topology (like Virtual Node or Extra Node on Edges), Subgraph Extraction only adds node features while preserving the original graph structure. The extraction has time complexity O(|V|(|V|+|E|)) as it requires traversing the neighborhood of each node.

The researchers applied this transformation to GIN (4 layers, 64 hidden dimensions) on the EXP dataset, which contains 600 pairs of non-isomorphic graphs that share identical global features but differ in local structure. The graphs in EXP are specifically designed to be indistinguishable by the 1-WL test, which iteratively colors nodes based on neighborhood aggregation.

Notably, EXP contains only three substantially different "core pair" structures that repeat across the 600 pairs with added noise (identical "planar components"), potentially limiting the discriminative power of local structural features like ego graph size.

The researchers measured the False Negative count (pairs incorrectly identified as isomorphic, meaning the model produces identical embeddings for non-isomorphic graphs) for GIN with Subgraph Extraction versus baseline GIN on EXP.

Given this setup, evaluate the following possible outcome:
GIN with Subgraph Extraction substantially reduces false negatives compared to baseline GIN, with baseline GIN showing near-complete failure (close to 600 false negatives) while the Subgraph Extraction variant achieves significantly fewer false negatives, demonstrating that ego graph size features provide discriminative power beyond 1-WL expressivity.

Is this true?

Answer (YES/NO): YES